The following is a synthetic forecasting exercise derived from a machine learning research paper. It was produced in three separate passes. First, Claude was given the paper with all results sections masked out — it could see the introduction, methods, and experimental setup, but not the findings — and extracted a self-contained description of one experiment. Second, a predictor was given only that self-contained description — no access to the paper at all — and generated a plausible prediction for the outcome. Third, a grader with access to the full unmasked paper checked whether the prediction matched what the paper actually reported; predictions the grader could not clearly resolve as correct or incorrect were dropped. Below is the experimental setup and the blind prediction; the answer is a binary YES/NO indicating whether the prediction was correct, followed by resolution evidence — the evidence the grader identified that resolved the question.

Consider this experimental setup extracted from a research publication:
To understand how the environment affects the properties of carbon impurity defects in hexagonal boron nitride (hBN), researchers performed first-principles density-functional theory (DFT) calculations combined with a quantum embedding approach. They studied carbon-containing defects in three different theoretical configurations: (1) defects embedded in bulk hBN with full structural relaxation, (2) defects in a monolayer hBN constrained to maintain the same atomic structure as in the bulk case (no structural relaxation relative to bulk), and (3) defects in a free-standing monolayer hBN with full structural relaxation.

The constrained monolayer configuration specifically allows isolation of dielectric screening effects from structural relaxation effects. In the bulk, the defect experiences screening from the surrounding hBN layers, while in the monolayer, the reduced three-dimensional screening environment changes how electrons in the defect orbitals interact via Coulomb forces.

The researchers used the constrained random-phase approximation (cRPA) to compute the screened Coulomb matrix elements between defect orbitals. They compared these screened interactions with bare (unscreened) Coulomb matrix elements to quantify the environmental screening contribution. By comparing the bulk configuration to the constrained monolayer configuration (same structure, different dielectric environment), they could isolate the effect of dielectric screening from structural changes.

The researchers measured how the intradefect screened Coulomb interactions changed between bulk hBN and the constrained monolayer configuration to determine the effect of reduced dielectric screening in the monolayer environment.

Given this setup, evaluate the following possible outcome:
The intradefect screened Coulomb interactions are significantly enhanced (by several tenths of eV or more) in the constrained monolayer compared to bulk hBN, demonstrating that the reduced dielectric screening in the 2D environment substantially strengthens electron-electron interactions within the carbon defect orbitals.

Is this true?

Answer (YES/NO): YES